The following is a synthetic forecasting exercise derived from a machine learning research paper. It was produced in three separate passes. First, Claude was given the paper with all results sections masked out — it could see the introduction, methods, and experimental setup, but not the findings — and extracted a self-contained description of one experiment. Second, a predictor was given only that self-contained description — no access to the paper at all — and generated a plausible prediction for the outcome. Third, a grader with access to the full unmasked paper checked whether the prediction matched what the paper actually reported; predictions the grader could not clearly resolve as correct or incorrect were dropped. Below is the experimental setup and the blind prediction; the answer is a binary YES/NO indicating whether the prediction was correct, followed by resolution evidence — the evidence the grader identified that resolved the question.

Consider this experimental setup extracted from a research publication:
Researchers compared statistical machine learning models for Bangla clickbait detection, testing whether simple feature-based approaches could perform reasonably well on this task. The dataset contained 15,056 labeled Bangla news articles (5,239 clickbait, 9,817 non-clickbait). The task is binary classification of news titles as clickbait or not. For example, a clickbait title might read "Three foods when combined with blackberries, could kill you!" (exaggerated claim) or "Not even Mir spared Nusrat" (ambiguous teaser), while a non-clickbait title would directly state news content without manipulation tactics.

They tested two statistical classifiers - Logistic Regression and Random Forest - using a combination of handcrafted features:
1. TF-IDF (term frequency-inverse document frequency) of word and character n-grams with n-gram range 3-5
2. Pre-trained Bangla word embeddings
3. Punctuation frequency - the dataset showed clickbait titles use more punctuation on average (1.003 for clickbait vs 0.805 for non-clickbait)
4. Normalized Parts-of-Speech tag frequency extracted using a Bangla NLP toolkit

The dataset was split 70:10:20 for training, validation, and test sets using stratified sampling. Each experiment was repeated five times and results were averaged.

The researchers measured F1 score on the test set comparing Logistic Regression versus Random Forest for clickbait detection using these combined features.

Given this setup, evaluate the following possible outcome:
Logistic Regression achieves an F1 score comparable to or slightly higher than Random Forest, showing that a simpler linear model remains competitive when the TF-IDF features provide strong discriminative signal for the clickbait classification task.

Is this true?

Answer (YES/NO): NO